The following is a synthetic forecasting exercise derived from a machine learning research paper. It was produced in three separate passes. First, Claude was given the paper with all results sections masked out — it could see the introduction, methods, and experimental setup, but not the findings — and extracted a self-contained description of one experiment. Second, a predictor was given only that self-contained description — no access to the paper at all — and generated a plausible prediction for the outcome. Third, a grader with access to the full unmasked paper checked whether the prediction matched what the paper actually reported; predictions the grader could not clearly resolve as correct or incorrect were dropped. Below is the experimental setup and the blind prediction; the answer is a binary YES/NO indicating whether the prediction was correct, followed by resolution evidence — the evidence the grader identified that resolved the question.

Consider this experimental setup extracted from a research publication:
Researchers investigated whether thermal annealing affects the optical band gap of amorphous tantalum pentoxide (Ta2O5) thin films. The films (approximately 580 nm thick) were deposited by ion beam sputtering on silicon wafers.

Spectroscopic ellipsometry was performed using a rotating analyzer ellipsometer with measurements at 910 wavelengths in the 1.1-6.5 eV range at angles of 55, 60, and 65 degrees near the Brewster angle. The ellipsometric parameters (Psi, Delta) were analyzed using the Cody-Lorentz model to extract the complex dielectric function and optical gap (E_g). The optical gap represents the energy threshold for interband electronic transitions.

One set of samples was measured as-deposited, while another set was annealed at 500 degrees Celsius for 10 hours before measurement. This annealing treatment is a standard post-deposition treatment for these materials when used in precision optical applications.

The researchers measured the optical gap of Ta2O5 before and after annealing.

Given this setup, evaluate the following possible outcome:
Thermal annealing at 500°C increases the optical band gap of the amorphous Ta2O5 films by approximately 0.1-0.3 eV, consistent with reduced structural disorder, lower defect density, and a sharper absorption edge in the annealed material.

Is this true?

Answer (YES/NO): NO